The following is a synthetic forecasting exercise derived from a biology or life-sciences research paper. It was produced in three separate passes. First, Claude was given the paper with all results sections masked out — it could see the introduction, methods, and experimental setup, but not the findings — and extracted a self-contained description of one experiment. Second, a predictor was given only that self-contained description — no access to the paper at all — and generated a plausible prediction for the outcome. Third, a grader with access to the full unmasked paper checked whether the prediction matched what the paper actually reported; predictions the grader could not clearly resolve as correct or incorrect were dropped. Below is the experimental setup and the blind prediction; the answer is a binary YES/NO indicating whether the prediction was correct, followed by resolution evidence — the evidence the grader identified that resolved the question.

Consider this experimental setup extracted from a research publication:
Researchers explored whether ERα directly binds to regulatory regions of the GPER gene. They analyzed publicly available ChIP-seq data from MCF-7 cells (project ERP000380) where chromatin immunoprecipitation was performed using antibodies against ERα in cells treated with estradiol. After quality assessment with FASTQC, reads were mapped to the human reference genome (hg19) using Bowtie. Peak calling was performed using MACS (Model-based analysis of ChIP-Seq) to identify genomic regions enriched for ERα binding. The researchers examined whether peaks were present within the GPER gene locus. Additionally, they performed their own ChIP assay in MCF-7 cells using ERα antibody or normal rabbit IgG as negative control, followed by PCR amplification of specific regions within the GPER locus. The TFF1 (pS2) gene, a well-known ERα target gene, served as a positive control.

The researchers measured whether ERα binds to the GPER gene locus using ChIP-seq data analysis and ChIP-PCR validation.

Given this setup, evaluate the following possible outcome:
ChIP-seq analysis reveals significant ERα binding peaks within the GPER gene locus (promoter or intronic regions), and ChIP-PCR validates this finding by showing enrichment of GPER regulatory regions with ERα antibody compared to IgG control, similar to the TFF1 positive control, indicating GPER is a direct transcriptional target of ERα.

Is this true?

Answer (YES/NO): YES